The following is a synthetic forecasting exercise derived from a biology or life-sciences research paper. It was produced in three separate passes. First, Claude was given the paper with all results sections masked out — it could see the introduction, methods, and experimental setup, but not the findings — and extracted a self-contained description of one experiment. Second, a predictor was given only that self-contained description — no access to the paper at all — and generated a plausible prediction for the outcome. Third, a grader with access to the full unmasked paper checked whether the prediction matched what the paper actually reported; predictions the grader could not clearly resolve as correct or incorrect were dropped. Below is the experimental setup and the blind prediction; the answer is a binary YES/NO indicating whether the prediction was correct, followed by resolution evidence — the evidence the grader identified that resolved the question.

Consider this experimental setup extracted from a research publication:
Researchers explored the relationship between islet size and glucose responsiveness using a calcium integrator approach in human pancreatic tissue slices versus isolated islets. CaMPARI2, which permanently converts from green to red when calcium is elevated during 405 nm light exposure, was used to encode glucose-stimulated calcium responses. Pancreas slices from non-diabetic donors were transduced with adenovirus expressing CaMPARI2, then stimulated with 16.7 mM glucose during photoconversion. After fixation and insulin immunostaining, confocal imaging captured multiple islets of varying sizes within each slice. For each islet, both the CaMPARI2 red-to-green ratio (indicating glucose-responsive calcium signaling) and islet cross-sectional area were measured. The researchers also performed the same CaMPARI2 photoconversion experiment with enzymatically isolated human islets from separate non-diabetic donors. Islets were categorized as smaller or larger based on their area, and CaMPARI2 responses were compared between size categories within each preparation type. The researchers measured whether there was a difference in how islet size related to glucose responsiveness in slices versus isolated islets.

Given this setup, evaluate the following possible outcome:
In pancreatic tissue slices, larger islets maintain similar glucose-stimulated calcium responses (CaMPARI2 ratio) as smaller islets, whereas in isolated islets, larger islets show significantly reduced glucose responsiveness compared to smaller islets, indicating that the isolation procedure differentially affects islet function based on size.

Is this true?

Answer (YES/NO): NO